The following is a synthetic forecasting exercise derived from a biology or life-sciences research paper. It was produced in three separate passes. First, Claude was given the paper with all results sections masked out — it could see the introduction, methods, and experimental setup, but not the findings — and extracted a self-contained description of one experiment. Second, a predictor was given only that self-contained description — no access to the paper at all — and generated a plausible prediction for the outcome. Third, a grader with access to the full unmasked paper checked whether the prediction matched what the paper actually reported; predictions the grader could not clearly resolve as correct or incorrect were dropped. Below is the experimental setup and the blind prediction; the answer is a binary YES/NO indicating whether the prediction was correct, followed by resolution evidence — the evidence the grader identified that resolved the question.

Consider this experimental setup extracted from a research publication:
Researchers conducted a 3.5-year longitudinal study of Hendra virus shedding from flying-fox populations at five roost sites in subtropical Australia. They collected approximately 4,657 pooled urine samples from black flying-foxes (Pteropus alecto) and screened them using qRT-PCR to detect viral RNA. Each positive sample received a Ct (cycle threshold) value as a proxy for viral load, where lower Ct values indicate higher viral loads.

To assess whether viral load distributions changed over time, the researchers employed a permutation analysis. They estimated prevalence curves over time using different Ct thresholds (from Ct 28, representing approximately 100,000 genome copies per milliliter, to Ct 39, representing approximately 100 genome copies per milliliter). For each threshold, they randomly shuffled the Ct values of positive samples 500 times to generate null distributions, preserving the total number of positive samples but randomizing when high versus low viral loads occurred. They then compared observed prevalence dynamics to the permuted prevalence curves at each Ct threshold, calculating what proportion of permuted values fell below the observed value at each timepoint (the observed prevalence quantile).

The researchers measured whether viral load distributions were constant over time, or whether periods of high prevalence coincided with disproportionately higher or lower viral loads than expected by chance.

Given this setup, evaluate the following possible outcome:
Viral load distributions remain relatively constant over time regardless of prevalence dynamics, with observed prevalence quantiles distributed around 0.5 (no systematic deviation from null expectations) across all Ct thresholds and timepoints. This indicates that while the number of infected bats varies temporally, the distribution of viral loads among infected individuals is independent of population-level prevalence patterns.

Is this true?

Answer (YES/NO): NO